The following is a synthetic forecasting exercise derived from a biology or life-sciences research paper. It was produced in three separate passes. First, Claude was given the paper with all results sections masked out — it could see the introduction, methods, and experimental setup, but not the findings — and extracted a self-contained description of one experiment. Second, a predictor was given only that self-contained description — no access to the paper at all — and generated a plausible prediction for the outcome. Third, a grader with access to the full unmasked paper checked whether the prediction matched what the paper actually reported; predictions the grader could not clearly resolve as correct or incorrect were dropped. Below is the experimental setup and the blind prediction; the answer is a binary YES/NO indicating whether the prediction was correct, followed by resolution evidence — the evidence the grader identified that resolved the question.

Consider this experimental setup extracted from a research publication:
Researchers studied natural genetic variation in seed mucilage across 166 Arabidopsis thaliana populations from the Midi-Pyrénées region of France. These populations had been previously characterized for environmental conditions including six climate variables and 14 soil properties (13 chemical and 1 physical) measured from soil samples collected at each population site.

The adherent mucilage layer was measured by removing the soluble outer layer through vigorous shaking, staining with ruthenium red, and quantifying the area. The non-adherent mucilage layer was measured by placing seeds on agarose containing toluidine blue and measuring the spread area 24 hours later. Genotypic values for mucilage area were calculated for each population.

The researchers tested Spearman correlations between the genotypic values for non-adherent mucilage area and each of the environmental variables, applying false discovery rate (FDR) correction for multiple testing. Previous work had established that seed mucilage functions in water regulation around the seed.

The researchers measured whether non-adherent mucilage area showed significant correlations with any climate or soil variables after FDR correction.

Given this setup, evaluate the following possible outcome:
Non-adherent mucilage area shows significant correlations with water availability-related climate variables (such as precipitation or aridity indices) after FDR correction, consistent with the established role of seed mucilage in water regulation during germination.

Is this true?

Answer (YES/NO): NO